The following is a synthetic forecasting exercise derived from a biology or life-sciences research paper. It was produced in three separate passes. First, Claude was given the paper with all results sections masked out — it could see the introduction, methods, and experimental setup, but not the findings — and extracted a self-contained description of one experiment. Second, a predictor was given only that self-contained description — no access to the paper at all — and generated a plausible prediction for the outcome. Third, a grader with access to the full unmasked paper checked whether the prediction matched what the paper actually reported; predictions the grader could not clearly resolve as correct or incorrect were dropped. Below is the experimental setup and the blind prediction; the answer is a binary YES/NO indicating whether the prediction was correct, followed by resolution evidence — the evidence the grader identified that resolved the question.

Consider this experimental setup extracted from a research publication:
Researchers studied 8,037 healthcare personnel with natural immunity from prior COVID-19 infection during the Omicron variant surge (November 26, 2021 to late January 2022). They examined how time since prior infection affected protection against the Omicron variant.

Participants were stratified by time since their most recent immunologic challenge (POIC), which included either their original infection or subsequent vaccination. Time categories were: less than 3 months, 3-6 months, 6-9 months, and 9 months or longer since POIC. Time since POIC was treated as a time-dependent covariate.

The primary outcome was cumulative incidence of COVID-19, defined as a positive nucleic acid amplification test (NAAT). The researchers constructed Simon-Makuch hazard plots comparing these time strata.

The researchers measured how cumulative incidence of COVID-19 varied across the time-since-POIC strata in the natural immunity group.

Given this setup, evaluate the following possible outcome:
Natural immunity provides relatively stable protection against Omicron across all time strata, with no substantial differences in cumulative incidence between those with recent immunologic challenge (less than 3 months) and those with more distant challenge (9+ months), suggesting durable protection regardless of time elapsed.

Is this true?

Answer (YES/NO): NO